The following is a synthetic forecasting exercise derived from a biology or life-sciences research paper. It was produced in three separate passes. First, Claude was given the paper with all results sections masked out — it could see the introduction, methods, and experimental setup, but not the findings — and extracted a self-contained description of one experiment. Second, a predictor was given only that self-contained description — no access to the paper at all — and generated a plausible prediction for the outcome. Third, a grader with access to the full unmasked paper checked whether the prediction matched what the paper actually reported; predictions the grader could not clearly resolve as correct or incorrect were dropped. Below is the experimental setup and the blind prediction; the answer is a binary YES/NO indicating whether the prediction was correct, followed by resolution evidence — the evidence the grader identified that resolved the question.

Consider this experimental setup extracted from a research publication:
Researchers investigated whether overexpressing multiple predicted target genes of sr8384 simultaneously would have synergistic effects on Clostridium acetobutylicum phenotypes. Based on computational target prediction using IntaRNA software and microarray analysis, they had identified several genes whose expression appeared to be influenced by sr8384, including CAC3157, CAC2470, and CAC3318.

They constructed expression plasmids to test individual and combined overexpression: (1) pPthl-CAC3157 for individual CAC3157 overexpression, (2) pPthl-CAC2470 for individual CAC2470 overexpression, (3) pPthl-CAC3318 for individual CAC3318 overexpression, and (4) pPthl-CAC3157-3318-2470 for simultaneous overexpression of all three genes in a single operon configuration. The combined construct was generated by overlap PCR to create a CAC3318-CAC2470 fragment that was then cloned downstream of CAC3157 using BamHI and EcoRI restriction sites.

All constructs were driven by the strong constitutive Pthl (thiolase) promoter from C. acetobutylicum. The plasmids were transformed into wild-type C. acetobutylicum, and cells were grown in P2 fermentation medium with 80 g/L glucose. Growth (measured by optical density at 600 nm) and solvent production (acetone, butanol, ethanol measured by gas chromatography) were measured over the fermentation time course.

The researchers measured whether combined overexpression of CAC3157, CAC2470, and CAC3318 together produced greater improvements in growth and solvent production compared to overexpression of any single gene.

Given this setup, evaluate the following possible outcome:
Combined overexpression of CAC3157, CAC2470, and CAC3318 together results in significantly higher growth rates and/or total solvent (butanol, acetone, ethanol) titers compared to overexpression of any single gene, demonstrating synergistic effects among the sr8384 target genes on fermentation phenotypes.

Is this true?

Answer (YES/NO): NO